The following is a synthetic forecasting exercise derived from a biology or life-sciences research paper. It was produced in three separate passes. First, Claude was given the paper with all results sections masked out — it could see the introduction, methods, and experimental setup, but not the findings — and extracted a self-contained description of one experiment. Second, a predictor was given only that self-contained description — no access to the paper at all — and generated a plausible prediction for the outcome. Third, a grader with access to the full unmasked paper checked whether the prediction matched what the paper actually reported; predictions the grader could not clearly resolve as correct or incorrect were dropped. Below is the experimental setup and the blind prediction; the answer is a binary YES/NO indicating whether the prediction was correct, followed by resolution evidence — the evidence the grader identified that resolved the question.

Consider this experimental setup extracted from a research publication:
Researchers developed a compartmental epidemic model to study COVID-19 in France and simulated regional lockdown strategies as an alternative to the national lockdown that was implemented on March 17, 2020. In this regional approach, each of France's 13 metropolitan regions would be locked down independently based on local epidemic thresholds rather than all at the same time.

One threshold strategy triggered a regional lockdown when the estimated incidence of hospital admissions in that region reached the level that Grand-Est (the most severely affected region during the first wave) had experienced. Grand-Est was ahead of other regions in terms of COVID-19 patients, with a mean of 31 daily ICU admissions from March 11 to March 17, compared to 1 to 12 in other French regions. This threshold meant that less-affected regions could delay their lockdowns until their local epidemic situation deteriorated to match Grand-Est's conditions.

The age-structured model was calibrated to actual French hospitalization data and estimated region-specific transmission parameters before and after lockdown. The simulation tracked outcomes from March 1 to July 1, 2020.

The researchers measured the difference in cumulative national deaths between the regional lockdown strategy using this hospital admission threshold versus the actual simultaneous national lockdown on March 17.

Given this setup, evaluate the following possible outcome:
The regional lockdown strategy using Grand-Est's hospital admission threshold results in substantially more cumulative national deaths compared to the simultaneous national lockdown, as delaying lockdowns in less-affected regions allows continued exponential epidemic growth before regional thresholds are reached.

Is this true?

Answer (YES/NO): YES